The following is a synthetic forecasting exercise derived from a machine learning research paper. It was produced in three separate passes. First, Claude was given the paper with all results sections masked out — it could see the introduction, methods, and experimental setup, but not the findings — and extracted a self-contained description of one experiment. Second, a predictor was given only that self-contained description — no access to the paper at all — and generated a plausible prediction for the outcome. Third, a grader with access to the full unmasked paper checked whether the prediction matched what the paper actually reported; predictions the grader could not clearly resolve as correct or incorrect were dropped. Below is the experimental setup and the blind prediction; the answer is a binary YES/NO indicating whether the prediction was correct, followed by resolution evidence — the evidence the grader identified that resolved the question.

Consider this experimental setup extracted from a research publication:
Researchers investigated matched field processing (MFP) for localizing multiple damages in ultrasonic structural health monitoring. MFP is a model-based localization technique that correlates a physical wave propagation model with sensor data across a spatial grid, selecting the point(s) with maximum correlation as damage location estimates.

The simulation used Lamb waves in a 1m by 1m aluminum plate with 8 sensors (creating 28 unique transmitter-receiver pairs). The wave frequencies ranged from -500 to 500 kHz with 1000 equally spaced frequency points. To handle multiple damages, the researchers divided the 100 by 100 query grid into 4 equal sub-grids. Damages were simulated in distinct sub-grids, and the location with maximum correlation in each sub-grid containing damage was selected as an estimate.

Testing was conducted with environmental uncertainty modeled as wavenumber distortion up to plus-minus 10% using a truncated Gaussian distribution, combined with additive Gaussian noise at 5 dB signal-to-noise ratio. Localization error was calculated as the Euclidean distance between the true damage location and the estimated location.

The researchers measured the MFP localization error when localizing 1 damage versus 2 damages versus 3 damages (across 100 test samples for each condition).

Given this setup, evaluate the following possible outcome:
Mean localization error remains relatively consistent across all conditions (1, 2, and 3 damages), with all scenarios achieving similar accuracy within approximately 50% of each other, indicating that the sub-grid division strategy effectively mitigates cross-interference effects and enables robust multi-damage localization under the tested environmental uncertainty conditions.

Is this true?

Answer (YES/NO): NO